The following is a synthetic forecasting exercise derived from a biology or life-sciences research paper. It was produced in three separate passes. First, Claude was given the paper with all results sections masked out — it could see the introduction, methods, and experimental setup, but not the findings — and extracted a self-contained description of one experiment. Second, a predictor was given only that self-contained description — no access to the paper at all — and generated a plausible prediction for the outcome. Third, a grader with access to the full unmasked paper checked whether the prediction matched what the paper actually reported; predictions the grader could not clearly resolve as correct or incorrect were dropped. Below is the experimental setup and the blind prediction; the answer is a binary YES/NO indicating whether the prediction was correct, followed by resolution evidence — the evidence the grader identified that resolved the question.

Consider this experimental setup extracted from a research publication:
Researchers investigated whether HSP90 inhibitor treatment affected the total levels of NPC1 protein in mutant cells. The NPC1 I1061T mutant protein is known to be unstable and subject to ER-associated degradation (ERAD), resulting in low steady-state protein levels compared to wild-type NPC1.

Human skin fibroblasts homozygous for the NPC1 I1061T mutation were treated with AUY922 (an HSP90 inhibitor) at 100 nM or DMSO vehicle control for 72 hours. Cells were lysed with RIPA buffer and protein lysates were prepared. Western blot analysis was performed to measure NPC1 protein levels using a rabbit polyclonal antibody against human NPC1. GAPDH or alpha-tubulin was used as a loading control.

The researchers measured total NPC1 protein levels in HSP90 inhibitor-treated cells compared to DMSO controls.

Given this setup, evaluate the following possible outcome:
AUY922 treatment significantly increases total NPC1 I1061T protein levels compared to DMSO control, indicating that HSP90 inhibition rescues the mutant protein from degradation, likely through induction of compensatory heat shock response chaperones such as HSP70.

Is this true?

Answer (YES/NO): YES